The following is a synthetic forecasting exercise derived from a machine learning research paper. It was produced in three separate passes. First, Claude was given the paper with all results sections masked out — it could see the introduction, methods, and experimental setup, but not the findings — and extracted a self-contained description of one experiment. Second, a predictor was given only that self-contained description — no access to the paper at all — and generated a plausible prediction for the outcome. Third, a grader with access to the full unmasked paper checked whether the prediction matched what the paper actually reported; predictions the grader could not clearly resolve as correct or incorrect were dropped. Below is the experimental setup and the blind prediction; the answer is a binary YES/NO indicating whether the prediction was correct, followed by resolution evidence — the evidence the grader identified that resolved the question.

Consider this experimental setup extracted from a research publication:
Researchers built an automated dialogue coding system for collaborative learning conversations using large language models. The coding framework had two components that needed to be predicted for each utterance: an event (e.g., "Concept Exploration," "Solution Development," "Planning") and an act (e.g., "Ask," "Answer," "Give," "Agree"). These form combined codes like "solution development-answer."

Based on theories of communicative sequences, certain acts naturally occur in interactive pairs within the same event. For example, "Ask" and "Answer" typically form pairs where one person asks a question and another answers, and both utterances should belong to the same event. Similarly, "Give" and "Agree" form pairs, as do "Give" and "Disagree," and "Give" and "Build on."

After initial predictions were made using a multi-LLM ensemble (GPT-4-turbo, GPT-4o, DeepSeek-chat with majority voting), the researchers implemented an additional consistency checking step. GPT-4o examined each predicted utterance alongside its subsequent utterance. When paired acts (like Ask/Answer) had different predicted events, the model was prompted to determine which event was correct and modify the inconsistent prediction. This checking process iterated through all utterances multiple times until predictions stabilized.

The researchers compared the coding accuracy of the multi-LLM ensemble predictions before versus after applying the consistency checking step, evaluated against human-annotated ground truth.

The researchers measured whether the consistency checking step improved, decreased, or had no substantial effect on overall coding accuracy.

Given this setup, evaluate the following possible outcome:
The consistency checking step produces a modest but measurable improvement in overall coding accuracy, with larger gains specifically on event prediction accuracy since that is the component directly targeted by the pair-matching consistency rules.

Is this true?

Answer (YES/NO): NO